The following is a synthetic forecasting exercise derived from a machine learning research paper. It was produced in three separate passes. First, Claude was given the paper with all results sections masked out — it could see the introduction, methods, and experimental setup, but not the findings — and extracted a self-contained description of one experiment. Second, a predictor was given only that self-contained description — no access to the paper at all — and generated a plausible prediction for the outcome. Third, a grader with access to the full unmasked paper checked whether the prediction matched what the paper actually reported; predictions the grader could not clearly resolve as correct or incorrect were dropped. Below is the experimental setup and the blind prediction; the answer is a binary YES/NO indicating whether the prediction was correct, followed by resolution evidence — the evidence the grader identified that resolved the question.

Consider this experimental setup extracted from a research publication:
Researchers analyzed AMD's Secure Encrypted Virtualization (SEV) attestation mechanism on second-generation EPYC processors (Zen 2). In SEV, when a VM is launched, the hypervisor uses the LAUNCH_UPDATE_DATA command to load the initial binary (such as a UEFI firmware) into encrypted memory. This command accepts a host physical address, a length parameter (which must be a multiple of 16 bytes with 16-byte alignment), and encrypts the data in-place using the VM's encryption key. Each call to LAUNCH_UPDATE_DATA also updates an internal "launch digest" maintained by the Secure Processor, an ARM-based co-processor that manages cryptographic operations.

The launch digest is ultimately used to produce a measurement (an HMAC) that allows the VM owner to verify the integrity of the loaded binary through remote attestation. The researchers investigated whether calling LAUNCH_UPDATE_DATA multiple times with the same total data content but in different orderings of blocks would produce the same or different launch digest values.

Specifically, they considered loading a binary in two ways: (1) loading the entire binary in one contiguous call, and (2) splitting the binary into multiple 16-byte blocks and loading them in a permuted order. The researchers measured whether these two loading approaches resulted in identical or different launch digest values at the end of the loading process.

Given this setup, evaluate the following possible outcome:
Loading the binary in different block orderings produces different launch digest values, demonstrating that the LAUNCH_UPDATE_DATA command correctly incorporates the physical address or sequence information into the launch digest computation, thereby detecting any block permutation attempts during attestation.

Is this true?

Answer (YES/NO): NO